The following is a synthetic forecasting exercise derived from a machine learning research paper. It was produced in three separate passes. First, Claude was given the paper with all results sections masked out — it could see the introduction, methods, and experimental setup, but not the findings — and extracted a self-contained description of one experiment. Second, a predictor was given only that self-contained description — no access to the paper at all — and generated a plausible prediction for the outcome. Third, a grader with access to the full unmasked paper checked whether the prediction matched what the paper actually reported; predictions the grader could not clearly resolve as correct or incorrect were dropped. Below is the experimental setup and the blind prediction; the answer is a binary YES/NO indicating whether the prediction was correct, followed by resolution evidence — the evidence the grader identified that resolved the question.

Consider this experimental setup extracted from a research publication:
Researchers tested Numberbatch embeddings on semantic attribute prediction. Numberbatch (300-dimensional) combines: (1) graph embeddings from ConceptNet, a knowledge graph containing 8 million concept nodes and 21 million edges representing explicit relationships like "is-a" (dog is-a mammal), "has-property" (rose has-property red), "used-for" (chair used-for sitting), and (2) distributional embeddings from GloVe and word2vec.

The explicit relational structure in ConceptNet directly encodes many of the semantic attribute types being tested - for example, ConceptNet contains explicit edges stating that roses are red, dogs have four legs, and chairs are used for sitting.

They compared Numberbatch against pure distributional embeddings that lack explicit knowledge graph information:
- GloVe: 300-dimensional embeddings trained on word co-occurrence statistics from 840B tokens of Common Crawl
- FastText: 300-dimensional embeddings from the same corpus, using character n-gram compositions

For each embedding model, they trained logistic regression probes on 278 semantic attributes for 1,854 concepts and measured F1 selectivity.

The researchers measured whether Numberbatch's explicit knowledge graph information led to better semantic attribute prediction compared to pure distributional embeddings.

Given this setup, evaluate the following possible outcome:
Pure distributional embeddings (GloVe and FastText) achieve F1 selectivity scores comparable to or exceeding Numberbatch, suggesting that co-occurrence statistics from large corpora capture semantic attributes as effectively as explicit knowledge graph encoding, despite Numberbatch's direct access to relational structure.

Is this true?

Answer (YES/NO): YES